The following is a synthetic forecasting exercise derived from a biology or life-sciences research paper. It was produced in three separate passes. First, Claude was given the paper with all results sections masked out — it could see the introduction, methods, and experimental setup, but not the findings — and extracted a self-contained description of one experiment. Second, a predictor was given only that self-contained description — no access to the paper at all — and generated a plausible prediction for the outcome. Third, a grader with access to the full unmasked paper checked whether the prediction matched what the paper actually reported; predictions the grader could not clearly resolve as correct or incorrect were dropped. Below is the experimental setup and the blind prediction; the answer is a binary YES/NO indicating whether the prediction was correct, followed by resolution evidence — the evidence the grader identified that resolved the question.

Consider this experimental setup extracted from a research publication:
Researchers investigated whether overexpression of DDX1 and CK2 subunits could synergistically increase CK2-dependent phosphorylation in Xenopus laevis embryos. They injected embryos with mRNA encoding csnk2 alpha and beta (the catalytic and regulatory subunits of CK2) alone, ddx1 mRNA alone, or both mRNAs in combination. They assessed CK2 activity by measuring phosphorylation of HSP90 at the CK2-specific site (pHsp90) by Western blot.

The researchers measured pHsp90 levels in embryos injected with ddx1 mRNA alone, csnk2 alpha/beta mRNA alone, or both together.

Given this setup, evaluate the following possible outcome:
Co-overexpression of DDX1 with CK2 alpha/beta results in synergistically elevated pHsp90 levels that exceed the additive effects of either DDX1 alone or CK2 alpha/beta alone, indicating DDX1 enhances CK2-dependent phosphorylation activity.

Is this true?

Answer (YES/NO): YES